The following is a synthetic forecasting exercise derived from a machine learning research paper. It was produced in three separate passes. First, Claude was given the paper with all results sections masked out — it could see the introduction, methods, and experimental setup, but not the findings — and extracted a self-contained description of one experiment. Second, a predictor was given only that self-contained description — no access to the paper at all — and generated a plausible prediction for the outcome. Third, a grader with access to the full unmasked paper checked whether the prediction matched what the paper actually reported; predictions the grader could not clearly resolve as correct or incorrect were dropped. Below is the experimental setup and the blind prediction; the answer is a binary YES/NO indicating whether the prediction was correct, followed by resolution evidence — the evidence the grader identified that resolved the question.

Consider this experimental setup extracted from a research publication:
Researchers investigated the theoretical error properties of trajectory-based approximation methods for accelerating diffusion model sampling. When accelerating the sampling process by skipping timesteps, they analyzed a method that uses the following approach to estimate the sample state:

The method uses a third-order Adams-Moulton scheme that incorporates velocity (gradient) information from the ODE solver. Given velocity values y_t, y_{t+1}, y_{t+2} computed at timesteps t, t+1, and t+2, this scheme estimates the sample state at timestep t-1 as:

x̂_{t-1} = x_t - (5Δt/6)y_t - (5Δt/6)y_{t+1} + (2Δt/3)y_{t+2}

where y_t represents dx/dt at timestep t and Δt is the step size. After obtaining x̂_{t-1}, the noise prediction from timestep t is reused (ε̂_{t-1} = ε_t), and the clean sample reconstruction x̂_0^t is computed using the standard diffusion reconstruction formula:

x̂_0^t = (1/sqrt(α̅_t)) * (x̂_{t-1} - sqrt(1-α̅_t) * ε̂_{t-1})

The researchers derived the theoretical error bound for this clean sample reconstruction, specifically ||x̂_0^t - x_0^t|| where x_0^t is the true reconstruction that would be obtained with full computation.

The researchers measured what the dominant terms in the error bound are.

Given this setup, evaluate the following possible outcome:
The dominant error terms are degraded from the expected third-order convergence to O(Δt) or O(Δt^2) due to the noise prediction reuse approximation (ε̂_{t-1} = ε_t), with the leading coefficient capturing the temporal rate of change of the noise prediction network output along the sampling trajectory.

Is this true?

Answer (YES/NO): NO